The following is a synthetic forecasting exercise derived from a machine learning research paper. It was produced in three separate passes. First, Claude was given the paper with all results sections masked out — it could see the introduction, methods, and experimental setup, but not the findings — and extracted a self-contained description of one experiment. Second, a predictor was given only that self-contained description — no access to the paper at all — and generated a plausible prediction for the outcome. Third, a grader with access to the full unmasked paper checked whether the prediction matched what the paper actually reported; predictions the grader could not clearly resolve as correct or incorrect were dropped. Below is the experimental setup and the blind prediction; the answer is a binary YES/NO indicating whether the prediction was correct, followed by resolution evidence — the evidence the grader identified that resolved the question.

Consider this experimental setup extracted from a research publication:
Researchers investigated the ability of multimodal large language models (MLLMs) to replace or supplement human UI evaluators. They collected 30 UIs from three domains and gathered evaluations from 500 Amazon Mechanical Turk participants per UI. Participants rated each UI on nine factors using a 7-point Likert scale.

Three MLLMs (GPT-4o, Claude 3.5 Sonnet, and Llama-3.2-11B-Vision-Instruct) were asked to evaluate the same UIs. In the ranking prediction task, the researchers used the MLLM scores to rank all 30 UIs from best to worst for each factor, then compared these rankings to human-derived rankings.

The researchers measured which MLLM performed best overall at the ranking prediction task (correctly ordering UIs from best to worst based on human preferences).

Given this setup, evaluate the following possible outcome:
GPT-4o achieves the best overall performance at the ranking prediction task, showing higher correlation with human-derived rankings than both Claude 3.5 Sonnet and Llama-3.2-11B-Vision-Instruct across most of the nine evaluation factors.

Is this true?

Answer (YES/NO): NO